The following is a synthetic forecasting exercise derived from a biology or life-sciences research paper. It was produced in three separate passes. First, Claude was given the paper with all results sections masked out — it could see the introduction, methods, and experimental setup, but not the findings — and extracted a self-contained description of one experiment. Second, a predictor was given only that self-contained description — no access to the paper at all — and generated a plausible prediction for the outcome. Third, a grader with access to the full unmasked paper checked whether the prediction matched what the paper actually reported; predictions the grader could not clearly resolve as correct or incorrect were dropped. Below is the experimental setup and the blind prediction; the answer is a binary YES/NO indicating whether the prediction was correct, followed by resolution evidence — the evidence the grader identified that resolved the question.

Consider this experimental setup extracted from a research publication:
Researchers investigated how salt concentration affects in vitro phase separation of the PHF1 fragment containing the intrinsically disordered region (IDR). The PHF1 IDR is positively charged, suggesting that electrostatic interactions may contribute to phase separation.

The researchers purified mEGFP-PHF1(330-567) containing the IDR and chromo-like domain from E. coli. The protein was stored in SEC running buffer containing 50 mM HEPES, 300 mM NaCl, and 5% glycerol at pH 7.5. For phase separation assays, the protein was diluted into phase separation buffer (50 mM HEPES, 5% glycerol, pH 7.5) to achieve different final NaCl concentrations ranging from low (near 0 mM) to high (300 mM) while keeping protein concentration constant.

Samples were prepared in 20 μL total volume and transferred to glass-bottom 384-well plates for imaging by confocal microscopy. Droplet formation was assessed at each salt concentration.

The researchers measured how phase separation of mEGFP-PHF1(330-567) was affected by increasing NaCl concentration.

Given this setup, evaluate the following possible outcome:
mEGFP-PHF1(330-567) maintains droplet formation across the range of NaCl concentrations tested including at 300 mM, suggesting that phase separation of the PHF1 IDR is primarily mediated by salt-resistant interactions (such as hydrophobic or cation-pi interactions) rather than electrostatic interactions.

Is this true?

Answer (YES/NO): NO